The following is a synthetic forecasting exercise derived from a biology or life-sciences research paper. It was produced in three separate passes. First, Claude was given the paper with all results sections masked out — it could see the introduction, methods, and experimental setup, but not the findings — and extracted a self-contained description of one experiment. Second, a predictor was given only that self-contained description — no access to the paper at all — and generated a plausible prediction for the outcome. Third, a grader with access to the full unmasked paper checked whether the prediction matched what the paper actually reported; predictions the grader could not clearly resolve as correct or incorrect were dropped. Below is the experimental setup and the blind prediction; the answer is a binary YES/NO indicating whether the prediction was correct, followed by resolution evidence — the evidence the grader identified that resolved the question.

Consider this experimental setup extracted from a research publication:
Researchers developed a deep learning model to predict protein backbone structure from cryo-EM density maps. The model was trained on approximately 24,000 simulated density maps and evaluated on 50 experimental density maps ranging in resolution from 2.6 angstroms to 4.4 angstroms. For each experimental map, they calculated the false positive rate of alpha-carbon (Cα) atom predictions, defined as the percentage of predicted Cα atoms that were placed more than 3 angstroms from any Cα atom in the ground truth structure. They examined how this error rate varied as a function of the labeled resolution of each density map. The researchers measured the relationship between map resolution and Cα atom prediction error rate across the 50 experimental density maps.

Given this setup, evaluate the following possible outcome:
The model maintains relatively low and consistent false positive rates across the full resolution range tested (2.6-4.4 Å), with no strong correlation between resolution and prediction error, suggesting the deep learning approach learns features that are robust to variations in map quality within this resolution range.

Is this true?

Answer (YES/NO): NO